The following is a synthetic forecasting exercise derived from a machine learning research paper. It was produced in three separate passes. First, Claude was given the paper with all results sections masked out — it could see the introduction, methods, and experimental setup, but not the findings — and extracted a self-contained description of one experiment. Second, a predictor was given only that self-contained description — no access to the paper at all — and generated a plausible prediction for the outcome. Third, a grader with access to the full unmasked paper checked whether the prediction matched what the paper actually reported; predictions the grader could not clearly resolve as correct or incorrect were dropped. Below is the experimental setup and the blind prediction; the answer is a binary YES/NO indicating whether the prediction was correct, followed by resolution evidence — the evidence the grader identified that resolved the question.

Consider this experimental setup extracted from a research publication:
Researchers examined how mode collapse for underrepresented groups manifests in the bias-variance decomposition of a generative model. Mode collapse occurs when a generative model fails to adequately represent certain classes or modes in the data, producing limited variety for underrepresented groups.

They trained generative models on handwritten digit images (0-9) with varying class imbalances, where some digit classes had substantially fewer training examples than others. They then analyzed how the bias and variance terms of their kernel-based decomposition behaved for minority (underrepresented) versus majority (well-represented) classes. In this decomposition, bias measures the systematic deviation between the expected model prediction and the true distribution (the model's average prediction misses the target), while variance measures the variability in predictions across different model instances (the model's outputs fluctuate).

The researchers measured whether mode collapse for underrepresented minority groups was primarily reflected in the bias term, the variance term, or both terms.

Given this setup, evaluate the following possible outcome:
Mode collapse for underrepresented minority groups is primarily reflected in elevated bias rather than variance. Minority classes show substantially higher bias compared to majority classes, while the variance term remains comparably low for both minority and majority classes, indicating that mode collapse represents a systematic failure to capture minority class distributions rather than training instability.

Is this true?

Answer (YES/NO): YES